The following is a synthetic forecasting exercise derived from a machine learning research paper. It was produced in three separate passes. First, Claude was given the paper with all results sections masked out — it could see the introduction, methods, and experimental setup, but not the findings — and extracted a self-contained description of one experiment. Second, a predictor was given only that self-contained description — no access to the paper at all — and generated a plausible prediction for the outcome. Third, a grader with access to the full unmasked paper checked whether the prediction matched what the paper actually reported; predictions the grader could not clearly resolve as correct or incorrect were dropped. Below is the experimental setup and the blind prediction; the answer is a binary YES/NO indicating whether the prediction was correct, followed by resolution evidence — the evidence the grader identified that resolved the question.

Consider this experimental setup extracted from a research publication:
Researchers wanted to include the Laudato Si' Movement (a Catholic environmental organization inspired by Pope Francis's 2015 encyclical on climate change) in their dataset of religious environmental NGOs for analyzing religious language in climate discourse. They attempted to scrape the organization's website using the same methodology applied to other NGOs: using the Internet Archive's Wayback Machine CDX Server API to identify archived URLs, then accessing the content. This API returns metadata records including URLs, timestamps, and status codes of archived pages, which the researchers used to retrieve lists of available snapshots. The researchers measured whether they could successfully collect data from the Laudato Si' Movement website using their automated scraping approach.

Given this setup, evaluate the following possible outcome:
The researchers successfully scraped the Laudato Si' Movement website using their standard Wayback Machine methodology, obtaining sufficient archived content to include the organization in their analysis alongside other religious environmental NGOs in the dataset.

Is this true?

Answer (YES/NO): NO